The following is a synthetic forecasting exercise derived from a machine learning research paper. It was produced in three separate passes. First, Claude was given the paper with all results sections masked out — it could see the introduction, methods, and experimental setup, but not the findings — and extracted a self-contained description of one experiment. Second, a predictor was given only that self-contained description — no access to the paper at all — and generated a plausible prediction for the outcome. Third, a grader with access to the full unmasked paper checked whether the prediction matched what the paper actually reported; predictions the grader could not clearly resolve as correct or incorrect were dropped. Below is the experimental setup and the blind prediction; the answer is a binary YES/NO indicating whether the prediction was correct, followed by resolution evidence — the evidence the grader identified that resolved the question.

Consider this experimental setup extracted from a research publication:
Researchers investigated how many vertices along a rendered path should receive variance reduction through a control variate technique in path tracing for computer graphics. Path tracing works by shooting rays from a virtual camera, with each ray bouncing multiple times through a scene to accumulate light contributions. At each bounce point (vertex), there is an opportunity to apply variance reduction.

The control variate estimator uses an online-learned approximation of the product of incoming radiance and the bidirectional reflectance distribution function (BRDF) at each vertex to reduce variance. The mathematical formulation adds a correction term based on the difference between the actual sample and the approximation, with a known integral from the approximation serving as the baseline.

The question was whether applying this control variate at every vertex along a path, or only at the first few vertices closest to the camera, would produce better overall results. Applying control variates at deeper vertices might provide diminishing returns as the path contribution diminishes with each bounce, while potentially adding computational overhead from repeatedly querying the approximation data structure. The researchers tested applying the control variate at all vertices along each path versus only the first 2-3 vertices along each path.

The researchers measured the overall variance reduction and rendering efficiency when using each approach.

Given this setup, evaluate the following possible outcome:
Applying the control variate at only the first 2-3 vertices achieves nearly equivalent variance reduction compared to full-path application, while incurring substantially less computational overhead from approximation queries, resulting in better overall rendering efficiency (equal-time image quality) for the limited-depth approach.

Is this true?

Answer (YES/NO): YES